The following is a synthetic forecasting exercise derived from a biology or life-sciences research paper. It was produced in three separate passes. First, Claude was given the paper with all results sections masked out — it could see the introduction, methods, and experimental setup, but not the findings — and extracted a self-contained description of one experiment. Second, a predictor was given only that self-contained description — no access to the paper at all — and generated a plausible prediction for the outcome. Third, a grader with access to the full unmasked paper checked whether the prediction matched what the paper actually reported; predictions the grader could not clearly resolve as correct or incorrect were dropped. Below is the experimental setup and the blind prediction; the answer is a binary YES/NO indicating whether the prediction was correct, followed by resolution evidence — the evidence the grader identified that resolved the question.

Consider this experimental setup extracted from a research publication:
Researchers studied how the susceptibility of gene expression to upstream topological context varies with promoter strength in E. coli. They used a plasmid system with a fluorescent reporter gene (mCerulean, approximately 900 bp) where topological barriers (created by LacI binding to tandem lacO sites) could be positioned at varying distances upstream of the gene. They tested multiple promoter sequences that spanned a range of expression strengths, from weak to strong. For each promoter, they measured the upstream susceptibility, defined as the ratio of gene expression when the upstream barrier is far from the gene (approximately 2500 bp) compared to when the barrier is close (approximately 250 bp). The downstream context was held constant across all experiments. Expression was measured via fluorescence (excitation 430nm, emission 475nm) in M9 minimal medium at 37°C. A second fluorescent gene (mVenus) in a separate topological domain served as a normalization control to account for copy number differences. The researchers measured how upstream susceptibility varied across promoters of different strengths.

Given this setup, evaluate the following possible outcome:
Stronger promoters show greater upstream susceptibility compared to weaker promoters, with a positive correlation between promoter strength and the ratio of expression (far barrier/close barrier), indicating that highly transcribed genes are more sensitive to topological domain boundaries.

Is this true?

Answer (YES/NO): NO